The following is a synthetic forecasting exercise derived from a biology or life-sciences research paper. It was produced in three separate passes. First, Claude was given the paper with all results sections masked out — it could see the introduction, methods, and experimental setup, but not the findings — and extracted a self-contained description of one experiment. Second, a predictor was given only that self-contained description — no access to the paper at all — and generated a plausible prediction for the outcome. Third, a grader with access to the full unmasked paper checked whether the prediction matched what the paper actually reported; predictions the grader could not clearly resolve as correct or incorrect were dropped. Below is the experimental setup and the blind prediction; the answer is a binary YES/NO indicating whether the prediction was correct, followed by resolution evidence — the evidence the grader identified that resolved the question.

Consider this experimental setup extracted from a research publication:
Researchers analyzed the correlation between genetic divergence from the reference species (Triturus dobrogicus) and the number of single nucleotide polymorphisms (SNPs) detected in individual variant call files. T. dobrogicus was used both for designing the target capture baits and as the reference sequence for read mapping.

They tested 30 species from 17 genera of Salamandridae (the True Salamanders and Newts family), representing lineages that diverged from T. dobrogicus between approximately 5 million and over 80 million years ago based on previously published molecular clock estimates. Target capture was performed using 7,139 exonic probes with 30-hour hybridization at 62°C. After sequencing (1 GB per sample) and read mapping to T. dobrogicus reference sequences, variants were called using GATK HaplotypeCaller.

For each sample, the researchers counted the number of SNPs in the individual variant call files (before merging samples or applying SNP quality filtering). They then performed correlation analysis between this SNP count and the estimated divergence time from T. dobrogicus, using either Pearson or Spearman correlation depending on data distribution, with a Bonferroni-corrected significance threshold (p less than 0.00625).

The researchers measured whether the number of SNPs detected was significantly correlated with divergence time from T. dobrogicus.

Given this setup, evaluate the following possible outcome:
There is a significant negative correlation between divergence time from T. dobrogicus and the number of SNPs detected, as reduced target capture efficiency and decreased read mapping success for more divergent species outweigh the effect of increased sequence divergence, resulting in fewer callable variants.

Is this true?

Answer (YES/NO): NO